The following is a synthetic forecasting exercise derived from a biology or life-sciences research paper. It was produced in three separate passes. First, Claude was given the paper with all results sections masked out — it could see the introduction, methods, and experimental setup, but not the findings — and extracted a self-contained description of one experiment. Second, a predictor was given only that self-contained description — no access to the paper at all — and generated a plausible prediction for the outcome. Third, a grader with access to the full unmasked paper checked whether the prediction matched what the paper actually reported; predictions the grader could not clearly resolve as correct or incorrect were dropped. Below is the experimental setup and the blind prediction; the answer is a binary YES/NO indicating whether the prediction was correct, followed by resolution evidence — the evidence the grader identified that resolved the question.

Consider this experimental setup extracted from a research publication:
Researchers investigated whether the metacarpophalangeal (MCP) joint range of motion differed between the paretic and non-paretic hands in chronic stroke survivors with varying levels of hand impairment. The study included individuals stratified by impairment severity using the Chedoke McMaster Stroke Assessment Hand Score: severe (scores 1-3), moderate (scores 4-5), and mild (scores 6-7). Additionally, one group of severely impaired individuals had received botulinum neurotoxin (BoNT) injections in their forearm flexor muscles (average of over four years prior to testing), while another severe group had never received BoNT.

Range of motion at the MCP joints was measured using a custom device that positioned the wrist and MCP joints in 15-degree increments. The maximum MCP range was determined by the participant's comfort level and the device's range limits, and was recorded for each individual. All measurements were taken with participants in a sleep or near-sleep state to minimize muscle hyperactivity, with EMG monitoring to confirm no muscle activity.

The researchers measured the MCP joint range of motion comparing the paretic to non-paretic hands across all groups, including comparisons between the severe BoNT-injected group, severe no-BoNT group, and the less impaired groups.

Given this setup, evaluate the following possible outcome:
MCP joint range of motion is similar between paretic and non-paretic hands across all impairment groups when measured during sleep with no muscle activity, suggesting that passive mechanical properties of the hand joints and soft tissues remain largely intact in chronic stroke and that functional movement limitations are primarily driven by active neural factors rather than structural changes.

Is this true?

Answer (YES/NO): NO